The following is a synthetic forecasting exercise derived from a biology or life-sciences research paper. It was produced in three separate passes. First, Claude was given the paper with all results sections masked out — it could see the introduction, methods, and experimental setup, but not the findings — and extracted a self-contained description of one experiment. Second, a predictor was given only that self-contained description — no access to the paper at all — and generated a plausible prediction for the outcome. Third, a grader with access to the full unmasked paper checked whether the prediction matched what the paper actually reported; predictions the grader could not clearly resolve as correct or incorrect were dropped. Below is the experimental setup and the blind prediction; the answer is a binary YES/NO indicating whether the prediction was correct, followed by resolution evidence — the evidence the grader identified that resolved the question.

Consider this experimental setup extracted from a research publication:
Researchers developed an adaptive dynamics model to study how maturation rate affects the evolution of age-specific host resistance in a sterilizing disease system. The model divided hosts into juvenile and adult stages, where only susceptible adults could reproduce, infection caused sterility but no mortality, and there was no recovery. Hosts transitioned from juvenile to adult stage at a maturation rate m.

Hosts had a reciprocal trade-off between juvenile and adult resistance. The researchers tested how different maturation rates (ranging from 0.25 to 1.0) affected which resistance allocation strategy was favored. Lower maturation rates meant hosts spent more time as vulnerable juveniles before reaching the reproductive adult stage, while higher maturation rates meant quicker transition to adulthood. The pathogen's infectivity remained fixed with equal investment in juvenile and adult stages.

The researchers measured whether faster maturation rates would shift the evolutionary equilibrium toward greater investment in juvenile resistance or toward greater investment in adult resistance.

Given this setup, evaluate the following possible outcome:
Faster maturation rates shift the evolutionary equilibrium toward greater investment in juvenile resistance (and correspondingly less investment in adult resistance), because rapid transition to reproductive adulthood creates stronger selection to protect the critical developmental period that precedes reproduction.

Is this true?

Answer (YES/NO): NO